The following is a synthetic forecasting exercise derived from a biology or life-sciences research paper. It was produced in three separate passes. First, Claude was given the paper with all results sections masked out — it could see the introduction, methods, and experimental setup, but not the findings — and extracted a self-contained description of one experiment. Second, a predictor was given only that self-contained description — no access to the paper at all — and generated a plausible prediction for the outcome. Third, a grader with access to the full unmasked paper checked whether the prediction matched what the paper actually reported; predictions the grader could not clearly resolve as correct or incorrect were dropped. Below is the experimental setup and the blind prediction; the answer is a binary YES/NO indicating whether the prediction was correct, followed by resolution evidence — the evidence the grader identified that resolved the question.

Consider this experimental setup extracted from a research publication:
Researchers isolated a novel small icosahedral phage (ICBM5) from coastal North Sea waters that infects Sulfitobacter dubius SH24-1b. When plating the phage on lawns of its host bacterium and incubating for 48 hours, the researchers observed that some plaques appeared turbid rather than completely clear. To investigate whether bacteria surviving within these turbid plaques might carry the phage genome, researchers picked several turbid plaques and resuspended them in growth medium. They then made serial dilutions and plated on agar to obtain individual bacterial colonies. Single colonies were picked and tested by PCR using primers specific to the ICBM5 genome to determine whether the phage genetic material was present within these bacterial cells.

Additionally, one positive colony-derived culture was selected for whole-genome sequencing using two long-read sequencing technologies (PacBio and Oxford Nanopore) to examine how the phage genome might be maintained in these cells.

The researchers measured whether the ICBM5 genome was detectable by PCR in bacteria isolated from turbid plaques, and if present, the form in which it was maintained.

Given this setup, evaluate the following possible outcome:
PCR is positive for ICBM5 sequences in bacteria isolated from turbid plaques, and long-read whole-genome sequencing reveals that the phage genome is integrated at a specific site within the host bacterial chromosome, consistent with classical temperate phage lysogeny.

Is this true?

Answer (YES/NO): NO